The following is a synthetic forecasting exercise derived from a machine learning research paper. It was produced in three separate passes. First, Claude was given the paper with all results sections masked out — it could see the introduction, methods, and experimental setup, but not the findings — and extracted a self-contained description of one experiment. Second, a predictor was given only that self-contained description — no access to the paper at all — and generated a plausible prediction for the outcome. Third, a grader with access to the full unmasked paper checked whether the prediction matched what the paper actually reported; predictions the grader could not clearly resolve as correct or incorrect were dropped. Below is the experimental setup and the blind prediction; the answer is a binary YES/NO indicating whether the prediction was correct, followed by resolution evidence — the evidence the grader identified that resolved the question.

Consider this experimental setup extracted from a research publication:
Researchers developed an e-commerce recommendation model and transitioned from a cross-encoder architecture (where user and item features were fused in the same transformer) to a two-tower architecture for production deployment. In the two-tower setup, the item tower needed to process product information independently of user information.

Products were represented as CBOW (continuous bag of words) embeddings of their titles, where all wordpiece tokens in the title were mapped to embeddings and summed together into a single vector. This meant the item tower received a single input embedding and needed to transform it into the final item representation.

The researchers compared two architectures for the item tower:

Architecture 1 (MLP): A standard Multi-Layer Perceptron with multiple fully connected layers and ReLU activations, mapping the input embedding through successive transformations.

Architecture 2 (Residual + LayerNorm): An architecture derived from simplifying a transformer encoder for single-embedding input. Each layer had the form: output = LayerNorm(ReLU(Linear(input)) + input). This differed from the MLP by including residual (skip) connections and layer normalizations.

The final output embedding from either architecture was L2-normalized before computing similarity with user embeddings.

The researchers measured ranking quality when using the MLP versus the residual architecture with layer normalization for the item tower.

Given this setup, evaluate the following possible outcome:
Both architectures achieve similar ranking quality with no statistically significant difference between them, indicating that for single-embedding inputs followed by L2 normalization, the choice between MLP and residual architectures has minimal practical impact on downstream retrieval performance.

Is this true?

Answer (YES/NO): NO